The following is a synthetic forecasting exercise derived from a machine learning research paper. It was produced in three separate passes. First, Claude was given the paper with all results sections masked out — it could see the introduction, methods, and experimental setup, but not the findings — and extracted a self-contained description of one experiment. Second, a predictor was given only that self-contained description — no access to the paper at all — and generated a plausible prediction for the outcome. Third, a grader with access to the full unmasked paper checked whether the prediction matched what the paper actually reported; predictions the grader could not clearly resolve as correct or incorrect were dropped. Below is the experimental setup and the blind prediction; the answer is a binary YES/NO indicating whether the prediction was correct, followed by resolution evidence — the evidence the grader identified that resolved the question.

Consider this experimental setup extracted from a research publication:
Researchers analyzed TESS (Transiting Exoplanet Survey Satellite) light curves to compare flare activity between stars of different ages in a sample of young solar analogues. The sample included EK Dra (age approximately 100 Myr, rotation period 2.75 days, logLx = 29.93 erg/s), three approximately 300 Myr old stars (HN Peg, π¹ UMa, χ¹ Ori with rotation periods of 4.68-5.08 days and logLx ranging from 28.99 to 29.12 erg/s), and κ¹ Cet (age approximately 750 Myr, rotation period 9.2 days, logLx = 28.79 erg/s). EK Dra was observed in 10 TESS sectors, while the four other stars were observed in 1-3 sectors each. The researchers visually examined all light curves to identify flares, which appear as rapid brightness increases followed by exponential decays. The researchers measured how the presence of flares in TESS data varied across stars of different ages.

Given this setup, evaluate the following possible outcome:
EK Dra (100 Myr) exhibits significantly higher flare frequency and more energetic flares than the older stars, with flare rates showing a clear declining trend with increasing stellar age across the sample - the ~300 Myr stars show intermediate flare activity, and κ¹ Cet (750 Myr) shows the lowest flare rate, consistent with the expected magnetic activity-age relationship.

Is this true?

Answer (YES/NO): NO